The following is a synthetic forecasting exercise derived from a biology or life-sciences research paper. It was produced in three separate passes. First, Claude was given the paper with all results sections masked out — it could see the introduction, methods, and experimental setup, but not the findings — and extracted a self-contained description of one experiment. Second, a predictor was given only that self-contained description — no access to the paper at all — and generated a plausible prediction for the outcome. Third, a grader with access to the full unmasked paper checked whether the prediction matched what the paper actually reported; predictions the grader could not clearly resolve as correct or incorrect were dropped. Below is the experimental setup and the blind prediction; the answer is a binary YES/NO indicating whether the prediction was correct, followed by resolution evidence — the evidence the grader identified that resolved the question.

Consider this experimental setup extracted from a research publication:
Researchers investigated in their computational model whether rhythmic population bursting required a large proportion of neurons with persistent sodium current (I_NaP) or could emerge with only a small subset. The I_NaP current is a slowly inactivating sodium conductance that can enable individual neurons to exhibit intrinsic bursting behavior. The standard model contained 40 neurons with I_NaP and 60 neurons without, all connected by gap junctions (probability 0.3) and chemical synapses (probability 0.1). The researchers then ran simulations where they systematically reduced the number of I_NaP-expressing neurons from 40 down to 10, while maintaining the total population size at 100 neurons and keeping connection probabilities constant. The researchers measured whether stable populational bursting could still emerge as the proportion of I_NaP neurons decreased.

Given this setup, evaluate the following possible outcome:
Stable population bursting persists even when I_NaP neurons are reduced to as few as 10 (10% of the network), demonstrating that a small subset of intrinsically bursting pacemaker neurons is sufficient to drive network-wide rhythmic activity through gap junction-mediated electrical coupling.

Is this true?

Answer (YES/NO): YES